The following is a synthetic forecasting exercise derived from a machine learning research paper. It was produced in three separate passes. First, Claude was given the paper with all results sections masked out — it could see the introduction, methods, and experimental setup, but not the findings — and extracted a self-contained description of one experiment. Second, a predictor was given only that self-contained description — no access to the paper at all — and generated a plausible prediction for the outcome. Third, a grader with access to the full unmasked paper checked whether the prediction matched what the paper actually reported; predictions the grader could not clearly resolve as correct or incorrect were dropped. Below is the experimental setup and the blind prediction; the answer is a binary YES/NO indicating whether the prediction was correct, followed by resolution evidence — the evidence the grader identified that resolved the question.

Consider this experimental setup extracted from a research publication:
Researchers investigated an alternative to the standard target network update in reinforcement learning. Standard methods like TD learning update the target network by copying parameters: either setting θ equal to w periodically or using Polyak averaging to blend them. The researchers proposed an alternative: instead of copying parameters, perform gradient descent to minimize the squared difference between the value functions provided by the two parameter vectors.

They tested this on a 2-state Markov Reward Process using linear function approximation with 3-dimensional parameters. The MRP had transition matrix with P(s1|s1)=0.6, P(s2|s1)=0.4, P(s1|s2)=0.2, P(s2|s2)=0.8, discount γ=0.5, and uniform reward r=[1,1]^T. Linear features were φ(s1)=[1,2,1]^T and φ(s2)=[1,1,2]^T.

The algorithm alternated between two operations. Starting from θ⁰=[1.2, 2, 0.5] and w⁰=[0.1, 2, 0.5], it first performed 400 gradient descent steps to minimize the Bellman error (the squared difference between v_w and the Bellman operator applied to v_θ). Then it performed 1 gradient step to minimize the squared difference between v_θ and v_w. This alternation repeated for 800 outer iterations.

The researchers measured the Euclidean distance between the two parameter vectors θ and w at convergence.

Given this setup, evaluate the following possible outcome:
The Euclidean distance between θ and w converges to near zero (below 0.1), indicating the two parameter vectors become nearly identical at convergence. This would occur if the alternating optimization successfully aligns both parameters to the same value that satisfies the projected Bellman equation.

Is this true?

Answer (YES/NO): NO